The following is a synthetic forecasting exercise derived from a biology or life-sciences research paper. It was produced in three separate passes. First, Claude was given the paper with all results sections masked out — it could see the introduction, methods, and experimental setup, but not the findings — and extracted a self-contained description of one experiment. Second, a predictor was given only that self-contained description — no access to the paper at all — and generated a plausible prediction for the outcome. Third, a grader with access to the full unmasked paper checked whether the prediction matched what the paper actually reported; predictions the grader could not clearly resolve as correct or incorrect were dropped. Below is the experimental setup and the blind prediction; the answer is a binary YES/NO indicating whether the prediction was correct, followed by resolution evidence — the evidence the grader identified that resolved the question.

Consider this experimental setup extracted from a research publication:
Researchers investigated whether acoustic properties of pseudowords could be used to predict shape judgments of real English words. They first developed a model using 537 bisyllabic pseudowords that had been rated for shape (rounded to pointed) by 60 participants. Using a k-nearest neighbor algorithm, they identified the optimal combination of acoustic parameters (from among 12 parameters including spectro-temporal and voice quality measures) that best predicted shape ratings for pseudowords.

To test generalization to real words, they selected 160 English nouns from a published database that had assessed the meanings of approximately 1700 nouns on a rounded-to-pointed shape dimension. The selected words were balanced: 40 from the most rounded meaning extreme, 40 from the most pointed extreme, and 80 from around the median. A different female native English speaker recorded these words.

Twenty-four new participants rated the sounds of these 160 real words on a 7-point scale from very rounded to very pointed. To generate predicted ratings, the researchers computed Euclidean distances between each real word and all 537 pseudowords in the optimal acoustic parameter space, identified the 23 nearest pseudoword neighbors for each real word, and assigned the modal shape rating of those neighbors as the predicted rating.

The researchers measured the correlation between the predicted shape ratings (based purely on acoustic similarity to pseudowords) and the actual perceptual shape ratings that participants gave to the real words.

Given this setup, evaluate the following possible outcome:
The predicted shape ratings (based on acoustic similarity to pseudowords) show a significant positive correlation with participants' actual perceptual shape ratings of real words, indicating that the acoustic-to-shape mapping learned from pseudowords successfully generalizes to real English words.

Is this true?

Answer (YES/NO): YES